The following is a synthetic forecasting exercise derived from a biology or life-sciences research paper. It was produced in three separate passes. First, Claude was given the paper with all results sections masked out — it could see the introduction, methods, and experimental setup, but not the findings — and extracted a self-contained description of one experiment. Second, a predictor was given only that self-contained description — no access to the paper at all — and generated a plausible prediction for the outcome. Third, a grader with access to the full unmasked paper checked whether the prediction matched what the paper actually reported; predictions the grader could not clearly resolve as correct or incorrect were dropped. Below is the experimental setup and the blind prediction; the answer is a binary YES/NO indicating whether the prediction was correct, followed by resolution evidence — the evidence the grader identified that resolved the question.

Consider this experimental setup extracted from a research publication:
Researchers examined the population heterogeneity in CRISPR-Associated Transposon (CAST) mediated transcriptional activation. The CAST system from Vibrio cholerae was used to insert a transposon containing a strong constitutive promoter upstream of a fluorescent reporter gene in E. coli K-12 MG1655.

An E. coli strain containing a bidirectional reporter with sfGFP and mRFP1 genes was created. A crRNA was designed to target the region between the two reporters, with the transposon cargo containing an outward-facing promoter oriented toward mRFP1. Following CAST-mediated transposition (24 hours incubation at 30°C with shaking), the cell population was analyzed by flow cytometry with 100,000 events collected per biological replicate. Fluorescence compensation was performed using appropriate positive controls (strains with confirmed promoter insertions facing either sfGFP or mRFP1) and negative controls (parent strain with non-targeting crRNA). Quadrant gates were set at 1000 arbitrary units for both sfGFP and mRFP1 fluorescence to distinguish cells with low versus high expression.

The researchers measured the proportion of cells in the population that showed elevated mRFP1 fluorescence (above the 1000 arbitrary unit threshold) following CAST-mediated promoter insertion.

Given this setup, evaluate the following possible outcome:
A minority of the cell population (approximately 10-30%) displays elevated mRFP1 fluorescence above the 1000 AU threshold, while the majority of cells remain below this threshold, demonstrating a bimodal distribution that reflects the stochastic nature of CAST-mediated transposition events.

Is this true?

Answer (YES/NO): NO